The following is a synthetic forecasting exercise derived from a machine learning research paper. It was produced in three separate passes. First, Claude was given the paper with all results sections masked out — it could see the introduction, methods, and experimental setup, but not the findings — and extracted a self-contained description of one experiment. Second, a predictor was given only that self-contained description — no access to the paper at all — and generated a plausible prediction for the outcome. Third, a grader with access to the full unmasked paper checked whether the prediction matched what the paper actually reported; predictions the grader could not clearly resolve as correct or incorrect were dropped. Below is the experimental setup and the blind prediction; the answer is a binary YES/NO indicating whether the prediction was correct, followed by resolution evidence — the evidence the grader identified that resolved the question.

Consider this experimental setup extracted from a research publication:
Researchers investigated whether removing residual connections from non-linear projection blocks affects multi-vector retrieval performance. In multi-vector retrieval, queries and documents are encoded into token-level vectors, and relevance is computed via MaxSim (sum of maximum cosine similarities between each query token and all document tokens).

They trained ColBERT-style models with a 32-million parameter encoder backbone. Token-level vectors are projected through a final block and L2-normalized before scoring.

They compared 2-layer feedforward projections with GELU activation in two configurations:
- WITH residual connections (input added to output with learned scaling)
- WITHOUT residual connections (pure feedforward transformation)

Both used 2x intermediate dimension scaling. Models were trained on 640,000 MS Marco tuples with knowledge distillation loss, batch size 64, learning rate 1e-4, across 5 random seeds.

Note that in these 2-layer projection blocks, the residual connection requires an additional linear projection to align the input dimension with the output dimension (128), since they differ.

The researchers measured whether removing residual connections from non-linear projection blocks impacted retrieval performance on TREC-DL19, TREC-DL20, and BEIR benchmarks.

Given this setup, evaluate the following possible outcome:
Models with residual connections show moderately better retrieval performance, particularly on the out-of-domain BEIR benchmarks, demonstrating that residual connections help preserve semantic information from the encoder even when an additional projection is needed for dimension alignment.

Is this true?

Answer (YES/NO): NO